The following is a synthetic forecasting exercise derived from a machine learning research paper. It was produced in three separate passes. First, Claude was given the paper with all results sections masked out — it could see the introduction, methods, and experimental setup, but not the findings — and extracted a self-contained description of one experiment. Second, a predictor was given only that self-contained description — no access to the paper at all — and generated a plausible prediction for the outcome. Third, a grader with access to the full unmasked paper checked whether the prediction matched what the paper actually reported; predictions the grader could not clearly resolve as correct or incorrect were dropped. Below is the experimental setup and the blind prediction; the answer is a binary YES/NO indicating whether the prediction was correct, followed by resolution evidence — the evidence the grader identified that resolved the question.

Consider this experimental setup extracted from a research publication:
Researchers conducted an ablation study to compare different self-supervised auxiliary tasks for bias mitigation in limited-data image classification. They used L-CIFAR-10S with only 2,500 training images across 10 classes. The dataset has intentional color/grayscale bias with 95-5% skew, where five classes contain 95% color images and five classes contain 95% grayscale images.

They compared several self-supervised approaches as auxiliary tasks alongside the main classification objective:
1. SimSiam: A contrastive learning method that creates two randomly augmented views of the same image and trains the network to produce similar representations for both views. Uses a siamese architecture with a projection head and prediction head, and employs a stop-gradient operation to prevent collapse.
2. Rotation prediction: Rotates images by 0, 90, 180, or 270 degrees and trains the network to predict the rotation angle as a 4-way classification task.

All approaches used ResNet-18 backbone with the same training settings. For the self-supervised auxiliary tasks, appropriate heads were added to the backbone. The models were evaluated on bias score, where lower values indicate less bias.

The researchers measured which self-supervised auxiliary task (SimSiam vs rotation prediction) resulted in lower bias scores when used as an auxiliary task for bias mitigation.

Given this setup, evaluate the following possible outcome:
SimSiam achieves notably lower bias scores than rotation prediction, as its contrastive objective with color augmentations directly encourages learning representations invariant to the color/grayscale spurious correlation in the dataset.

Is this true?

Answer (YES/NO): NO